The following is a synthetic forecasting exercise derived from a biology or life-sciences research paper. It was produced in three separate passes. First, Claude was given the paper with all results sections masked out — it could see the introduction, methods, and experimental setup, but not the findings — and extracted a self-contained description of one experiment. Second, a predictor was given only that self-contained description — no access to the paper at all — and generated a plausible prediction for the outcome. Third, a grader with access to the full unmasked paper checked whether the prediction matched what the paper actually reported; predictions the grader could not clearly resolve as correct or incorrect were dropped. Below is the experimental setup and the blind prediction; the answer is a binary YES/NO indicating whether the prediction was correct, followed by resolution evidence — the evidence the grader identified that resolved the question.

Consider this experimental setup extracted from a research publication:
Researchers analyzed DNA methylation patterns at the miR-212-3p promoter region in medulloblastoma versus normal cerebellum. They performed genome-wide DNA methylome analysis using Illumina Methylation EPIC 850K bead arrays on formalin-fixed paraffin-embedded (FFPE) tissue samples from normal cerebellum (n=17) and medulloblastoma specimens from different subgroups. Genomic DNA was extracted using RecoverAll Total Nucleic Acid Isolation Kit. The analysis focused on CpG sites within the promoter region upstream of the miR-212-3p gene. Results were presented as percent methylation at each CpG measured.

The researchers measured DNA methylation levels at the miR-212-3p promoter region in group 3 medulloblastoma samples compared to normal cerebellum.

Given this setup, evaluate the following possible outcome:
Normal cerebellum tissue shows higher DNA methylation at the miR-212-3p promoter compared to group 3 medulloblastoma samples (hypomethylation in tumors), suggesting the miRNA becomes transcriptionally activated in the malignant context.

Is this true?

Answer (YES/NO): NO